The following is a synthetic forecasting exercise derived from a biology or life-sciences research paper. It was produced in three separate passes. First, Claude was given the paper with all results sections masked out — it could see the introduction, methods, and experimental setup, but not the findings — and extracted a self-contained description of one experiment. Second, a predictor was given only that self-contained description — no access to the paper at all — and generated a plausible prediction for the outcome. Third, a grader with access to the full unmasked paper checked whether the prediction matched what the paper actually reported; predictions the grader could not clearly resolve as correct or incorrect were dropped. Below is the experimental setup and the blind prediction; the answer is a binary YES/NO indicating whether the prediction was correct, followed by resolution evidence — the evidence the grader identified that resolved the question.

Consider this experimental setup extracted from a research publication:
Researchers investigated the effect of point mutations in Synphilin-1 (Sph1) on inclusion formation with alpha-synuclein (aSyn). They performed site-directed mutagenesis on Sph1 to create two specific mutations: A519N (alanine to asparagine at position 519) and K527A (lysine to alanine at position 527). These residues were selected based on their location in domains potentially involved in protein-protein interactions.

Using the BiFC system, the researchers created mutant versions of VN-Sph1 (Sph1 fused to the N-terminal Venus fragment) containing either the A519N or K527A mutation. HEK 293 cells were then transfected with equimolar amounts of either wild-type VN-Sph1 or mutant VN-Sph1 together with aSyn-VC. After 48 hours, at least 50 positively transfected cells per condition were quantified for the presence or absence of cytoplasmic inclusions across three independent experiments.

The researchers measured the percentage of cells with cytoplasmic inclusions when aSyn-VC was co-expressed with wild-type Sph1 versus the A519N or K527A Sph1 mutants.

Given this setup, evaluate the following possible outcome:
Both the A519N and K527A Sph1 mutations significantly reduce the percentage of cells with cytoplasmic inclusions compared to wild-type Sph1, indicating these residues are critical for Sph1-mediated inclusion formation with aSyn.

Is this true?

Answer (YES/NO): NO